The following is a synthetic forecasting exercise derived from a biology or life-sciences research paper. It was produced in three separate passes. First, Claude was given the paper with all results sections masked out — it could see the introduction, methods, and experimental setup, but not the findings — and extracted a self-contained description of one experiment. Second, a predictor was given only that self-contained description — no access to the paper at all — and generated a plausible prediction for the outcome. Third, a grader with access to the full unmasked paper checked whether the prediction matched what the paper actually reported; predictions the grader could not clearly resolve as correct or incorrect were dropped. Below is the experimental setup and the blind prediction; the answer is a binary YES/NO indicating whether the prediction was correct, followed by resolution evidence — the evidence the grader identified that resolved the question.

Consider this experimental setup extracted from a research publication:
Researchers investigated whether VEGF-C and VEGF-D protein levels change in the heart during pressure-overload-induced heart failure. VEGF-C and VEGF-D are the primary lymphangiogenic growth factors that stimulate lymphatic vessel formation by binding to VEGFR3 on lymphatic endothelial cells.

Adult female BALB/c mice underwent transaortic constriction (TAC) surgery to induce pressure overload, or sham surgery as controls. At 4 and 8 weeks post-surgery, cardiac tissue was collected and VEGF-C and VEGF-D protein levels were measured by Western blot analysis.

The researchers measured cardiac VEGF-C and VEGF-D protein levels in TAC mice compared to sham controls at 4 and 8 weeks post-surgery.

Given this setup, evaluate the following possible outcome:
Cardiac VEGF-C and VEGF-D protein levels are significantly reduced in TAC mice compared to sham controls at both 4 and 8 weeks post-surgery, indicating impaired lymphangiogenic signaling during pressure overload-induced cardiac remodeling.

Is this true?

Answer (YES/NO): NO